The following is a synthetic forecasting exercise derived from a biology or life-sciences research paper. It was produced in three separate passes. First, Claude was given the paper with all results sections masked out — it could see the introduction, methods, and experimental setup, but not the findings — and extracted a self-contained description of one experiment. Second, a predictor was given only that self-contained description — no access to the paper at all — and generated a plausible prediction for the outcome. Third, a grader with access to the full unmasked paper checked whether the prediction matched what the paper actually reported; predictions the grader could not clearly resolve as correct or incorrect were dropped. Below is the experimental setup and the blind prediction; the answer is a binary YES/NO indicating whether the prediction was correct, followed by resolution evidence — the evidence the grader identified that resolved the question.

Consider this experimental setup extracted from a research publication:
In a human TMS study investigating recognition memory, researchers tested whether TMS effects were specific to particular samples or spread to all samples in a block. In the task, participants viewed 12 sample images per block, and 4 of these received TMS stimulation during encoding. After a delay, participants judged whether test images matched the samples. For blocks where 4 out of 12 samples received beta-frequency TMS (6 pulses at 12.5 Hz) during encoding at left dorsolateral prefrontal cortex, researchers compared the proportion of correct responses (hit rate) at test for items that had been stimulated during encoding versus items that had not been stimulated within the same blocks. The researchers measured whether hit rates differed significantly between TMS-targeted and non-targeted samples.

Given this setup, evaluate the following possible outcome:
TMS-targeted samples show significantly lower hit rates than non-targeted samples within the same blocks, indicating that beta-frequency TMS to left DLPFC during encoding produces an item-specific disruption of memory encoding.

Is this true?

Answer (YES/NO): NO